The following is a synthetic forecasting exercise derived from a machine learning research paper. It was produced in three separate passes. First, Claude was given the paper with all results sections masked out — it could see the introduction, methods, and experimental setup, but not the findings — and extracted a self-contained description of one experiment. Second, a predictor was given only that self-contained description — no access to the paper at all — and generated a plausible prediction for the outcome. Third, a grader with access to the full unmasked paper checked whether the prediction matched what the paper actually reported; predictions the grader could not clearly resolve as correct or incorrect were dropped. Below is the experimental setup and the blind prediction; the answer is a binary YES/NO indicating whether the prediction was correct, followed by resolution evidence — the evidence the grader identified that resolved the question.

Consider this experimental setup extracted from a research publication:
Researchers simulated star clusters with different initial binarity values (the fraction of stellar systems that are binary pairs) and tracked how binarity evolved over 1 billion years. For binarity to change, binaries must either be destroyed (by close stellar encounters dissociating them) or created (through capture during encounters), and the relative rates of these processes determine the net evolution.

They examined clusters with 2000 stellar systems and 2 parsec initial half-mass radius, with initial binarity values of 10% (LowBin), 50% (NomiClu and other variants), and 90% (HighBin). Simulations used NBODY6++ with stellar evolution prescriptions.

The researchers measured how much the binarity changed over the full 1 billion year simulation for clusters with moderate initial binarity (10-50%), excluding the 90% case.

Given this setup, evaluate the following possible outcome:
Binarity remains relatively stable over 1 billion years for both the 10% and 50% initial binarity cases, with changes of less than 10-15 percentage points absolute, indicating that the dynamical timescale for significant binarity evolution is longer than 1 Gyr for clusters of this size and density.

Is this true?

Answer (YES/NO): YES